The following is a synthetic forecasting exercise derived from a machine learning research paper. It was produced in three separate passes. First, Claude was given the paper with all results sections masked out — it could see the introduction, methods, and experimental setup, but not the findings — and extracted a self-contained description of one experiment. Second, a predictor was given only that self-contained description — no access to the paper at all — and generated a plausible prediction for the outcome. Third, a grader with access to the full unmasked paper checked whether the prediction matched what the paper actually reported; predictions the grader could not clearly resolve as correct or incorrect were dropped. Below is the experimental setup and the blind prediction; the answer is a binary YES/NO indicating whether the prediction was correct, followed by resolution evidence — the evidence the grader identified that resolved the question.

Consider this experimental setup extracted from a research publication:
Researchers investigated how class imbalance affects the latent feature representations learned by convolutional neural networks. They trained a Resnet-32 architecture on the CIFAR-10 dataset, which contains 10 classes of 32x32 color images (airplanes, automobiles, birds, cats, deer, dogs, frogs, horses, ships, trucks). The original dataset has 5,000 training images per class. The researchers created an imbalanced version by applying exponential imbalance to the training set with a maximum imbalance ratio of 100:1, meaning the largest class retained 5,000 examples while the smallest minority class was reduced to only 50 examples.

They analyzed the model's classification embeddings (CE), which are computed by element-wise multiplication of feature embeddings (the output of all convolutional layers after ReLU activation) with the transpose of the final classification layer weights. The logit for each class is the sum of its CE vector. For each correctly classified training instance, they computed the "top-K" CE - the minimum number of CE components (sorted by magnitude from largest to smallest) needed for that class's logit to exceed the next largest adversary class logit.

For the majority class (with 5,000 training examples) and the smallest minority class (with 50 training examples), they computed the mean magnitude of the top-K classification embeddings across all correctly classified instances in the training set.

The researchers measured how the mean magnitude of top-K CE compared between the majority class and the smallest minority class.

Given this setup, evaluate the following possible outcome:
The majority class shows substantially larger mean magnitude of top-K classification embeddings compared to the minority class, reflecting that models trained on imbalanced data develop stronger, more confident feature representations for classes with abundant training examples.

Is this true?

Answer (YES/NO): NO